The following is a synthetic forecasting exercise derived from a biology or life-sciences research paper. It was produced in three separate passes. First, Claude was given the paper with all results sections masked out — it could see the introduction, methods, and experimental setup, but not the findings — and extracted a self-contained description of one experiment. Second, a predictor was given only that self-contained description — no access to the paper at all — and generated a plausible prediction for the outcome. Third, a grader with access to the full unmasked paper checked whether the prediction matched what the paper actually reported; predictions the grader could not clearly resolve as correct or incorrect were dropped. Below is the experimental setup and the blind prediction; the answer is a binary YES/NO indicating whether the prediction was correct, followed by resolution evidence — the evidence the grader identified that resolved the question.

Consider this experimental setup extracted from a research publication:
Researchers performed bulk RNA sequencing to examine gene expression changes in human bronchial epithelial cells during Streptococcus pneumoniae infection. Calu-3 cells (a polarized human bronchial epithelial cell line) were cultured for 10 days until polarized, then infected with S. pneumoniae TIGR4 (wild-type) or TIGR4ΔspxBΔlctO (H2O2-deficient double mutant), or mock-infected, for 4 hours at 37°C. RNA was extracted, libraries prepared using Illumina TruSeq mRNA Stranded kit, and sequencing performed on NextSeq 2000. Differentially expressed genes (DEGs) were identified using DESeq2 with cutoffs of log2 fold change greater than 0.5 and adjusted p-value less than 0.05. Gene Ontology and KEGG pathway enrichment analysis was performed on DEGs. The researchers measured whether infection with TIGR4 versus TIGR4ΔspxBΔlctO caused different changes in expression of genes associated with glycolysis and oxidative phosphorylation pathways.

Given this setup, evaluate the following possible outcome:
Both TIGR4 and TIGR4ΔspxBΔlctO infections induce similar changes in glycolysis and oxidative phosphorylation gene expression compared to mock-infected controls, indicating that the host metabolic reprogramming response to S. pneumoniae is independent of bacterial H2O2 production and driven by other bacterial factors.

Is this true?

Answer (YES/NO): NO